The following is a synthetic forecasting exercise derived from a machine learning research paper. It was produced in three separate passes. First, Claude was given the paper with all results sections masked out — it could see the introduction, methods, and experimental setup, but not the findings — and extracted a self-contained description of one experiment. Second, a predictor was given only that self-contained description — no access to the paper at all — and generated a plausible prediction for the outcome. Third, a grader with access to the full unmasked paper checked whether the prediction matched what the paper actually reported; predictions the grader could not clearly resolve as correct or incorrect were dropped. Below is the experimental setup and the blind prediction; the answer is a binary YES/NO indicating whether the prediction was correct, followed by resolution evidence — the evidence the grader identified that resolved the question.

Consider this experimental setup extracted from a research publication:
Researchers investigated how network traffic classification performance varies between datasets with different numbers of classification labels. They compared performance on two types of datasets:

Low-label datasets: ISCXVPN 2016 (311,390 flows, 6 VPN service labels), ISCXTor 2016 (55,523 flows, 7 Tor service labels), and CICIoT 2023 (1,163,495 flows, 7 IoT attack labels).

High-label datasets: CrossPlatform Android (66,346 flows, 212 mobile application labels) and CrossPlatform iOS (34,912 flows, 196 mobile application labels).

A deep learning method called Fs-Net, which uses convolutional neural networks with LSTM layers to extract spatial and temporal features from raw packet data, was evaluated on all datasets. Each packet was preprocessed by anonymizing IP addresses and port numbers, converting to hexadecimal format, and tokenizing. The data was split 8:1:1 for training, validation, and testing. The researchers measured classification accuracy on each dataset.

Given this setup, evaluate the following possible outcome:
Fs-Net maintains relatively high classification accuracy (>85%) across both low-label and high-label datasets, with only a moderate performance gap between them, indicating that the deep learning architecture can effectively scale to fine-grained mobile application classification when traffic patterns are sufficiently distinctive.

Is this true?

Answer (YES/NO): NO